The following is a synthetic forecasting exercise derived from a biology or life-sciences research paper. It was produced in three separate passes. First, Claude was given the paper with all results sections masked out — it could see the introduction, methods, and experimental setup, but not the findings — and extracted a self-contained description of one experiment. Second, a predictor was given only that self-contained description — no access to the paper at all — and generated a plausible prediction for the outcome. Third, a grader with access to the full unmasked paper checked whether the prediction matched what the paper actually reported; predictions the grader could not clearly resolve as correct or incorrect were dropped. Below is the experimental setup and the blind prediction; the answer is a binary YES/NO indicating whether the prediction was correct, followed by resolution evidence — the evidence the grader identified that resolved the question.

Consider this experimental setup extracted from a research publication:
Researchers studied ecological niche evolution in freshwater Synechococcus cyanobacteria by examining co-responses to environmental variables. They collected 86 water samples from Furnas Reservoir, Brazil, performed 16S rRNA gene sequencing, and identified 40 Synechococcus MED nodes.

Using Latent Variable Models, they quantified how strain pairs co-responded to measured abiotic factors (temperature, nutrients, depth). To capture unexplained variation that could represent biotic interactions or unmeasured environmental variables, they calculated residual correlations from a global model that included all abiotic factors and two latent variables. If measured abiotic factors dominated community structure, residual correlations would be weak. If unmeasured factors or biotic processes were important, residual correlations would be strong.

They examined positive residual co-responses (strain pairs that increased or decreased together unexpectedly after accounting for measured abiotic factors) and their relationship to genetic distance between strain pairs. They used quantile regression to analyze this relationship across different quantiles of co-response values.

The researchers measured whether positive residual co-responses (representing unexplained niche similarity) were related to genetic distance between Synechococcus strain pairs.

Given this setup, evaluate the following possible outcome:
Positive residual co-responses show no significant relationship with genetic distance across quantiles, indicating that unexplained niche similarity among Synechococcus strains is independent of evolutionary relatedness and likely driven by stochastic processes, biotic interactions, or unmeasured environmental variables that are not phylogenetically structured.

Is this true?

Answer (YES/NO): NO